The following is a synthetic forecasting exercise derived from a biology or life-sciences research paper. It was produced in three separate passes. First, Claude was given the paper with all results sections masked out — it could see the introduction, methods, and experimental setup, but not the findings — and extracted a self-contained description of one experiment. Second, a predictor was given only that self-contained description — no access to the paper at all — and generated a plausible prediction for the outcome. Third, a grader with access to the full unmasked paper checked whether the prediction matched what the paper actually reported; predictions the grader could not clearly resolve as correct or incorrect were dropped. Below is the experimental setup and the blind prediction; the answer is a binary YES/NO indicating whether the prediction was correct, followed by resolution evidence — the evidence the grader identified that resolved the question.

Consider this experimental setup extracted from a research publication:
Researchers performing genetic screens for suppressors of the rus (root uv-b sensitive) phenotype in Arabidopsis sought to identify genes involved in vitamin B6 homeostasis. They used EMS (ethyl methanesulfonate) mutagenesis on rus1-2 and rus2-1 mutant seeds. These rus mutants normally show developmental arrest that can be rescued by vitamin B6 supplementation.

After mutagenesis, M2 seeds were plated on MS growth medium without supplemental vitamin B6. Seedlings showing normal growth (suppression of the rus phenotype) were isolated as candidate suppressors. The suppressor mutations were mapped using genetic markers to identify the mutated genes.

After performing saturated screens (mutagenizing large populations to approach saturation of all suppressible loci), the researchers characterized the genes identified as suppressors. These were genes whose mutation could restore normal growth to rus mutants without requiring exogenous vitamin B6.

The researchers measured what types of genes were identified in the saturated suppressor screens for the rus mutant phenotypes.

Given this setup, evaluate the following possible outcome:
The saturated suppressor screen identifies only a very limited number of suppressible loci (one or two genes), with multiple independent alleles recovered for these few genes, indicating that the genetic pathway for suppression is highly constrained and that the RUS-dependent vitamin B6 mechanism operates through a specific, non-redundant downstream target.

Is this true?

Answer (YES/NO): NO